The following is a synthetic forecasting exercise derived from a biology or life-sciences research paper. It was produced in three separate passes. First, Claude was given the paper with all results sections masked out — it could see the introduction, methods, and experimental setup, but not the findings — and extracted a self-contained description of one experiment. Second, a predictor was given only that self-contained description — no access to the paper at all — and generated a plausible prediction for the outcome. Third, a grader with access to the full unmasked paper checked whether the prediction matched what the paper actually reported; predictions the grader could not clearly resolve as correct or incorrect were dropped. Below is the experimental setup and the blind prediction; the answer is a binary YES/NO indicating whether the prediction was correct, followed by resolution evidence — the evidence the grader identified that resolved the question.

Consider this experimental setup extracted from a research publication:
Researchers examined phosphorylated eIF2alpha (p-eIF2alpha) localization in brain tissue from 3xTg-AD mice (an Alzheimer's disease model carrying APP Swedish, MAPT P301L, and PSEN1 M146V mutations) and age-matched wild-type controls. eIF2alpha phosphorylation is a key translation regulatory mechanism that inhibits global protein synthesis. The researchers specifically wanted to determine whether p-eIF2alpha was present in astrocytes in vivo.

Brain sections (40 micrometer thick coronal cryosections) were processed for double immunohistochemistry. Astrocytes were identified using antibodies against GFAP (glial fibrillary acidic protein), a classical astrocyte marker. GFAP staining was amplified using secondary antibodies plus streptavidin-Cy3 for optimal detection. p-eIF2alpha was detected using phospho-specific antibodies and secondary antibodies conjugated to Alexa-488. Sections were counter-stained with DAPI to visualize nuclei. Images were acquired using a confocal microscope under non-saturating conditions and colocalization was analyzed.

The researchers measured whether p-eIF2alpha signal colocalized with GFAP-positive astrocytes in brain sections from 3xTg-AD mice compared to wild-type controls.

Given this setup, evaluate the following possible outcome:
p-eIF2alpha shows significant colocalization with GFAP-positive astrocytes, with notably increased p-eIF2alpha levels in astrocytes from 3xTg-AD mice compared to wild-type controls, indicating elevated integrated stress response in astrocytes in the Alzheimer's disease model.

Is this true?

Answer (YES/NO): YES